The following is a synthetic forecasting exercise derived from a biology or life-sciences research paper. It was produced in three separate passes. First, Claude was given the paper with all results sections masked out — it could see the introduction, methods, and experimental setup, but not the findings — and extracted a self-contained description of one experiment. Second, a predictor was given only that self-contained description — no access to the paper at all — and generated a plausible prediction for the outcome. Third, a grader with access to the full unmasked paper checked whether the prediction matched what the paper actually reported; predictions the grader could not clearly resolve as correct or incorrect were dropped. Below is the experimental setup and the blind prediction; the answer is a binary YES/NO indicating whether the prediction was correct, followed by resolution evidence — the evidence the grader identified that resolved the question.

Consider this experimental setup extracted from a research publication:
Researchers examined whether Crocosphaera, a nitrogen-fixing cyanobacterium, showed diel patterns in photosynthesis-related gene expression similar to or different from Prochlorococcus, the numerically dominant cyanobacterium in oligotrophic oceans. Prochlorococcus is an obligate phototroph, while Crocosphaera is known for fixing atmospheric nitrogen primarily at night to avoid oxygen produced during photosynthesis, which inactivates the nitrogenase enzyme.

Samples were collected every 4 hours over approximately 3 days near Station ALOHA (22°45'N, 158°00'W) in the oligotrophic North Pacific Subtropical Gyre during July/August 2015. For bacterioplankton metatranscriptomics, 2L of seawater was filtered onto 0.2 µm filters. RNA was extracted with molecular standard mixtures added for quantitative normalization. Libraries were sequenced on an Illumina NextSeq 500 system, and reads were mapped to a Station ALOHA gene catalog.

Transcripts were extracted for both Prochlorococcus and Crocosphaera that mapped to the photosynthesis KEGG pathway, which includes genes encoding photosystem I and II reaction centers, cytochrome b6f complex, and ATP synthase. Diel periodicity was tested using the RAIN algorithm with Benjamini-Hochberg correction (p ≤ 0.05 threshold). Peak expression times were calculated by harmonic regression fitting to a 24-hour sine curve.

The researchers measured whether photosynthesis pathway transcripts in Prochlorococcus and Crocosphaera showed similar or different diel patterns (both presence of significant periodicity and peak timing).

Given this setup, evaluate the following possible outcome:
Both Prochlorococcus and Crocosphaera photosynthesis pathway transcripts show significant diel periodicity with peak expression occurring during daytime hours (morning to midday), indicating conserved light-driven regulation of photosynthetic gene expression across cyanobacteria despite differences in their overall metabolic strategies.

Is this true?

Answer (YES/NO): NO